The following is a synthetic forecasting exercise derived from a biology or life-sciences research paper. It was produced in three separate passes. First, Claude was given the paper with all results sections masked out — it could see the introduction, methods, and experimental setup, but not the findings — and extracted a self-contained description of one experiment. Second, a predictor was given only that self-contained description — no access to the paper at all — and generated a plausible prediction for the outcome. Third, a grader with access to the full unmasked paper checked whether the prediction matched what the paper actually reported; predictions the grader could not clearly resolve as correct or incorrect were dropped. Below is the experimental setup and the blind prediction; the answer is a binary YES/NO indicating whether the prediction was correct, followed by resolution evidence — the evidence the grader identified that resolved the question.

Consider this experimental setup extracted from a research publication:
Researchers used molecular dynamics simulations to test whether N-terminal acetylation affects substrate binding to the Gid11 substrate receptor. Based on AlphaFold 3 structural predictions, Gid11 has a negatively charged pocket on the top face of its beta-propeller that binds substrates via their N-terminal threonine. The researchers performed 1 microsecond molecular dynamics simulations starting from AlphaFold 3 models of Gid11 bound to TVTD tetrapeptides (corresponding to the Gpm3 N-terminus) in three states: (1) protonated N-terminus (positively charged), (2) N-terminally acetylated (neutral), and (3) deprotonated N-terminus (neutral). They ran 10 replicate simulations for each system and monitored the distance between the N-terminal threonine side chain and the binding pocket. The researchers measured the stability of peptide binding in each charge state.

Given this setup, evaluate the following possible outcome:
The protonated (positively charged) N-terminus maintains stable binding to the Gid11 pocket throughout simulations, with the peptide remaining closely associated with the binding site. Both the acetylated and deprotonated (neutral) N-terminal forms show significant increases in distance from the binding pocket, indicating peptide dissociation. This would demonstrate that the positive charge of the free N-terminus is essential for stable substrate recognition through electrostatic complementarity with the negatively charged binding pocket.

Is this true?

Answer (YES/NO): YES